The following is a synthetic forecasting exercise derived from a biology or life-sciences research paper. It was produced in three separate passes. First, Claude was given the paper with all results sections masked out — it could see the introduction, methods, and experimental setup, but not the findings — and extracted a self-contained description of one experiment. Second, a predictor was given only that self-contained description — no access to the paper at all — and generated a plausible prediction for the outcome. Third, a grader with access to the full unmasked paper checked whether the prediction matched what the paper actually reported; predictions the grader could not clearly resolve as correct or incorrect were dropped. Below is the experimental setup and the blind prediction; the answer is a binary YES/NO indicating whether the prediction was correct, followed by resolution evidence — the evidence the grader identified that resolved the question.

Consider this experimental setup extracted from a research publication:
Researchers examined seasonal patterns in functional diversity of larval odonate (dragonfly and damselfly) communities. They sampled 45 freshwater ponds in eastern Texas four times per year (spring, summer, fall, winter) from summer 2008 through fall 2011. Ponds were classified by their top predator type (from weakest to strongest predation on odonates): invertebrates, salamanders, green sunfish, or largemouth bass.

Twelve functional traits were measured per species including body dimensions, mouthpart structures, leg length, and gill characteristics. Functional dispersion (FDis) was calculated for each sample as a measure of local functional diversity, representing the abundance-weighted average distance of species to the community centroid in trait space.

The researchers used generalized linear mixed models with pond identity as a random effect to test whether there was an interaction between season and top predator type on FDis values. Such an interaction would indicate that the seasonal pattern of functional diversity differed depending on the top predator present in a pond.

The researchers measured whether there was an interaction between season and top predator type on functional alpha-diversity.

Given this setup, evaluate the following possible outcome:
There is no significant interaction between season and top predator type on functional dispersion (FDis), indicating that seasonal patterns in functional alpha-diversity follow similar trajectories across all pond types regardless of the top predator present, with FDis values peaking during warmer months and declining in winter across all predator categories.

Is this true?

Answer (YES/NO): NO